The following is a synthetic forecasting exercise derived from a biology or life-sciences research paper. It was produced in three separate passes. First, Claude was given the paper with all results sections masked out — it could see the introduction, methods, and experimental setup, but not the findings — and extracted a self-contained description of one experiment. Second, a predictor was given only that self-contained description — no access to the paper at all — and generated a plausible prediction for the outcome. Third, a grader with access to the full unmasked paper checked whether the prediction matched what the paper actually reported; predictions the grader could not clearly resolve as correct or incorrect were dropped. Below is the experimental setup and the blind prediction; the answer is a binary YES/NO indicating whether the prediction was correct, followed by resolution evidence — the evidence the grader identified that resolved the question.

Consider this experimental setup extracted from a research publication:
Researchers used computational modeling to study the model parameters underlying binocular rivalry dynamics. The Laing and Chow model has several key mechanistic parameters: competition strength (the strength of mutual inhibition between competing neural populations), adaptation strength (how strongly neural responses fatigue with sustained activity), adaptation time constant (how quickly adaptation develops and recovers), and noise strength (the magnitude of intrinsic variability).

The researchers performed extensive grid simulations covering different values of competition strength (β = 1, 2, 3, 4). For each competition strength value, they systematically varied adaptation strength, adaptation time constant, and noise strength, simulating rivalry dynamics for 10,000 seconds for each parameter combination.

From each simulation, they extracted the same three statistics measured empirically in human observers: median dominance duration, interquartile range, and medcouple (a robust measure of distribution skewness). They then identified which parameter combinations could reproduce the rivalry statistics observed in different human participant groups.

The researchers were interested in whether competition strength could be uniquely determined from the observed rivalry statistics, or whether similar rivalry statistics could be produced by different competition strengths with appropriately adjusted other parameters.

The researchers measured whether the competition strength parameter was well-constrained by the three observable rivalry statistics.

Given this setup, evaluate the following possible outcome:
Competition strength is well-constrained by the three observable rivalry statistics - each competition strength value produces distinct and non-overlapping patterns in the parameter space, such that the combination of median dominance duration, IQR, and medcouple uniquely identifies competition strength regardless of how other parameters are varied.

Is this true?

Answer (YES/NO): NO